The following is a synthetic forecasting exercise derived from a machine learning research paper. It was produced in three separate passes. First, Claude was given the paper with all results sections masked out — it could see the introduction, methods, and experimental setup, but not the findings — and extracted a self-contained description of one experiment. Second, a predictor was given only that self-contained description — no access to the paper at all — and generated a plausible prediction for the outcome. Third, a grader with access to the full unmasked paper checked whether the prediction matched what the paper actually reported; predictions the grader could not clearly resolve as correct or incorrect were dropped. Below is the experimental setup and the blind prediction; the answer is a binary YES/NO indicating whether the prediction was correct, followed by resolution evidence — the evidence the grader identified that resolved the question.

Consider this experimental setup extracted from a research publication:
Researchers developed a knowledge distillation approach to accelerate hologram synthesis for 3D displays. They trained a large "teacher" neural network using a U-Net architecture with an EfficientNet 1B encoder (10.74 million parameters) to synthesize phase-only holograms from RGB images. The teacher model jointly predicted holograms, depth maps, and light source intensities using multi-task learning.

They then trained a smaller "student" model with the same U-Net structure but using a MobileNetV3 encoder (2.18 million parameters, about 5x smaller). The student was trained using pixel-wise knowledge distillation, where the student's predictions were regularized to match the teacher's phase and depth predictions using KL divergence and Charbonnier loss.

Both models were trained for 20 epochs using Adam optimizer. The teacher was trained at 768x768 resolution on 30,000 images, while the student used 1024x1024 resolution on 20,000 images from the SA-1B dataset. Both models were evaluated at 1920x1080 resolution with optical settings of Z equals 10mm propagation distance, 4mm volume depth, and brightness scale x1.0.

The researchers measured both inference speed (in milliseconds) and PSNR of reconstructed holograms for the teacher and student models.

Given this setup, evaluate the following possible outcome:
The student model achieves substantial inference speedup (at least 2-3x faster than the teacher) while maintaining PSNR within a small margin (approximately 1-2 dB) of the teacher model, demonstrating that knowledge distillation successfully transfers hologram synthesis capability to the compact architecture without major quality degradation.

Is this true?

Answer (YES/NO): NO